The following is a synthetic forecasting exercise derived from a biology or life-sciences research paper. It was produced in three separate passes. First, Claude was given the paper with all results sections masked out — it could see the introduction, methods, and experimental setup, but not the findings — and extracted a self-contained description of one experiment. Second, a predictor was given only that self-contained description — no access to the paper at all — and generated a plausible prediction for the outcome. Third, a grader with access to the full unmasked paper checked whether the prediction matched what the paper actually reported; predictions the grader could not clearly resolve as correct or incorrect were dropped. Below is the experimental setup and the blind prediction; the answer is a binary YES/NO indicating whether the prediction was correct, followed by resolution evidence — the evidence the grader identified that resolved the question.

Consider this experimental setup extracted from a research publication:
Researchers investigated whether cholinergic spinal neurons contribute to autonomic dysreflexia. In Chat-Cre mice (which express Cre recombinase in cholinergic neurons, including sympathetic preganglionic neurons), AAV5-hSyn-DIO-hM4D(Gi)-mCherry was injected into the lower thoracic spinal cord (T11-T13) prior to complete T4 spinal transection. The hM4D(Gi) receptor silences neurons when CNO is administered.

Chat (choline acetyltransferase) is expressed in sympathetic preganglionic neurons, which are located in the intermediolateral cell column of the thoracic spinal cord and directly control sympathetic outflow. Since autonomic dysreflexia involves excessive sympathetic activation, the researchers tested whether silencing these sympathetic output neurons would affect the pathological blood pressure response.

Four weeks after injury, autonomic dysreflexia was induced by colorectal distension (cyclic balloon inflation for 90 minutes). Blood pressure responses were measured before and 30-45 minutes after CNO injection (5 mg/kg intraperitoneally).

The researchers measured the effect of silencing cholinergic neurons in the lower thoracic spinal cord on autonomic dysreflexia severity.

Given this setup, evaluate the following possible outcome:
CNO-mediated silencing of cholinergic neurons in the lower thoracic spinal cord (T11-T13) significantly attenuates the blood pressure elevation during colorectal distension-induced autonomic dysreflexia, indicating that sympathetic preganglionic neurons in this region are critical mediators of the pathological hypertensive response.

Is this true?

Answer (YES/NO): YES